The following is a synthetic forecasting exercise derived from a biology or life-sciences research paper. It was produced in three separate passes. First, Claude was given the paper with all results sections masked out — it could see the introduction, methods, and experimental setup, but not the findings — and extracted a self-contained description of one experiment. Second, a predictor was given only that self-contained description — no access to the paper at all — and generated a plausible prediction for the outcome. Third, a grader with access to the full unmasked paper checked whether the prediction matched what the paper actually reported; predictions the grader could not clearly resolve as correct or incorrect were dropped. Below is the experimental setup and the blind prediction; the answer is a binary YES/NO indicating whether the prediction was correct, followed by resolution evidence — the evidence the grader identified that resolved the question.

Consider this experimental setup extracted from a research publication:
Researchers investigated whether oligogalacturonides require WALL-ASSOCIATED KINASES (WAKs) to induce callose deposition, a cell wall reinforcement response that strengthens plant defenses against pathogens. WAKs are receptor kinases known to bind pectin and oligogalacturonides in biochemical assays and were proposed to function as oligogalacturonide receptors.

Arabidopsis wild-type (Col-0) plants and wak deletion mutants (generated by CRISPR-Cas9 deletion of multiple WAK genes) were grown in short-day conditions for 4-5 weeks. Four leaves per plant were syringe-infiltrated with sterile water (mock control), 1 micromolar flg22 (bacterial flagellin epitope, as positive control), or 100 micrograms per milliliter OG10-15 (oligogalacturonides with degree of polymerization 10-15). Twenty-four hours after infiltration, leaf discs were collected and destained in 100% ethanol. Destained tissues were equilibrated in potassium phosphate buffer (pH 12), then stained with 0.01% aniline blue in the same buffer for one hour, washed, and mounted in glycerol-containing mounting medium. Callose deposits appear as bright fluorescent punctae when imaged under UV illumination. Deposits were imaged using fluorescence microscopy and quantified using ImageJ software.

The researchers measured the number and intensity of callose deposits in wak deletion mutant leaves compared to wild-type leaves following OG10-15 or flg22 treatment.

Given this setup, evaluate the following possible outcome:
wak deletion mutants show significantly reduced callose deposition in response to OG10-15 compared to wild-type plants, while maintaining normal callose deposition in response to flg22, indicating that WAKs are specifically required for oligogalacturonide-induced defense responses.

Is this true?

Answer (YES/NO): NO